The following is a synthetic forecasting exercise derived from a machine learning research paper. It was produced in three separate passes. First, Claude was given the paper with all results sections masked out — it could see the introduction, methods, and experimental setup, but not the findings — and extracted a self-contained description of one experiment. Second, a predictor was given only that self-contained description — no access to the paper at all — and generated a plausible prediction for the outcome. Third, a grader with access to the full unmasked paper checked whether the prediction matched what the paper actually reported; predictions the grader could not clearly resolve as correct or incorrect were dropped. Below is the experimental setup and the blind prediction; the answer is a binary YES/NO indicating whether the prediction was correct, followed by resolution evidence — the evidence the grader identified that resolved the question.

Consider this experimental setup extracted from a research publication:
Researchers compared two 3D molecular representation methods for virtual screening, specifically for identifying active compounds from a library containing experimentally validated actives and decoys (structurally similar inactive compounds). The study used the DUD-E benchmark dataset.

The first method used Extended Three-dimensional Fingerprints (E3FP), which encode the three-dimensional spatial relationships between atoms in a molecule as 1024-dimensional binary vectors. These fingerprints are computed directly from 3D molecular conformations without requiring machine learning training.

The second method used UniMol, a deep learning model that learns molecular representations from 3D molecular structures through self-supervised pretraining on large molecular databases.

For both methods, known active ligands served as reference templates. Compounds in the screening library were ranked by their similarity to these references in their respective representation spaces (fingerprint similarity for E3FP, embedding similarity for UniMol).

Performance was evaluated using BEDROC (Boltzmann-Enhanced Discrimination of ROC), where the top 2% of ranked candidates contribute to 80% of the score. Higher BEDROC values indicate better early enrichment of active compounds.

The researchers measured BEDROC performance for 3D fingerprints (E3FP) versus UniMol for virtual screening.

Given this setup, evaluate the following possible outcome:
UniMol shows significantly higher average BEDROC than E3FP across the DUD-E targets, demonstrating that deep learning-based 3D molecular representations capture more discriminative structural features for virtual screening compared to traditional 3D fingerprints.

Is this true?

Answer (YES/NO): NO